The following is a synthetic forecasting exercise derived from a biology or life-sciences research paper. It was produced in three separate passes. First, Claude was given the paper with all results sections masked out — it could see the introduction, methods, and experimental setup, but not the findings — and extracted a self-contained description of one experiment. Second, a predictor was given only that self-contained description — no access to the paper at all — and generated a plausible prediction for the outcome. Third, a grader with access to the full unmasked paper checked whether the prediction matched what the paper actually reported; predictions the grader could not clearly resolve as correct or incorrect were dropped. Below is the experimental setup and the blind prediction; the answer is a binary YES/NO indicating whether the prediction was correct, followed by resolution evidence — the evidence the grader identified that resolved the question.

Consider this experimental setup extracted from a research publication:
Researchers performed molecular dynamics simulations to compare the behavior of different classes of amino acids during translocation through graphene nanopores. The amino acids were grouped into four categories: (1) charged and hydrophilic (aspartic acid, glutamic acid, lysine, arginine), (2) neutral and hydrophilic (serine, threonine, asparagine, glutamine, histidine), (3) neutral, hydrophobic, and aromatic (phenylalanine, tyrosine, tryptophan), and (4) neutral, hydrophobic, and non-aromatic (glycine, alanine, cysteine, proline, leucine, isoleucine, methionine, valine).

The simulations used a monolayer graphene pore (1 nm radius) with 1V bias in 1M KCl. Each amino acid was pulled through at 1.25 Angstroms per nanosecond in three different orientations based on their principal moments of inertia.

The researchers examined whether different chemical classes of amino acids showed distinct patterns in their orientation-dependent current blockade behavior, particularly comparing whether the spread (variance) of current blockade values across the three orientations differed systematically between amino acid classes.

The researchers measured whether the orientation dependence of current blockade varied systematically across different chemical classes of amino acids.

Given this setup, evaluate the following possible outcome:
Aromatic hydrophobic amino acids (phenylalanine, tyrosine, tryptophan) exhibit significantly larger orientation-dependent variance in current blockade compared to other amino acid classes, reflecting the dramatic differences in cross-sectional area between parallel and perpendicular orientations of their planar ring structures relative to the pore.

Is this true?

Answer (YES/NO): NO